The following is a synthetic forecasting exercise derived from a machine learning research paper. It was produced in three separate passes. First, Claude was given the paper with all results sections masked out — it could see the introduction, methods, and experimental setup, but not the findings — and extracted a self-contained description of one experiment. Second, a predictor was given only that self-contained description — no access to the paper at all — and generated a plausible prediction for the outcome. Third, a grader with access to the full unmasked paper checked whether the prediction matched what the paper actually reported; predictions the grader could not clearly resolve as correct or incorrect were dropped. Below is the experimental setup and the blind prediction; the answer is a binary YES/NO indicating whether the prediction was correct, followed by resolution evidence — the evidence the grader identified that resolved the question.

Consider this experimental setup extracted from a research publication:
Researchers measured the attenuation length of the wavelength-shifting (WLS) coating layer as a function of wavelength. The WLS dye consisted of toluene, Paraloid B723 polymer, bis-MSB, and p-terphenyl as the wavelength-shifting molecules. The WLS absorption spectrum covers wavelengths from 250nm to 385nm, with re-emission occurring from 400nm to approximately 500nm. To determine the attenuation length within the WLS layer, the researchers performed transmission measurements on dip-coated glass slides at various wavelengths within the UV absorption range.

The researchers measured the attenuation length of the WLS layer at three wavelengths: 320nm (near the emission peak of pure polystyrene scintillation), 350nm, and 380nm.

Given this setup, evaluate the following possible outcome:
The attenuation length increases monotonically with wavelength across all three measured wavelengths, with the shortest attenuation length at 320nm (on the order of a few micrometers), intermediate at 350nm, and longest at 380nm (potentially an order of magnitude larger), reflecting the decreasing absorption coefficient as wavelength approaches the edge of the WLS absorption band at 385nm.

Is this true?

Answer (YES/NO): NO